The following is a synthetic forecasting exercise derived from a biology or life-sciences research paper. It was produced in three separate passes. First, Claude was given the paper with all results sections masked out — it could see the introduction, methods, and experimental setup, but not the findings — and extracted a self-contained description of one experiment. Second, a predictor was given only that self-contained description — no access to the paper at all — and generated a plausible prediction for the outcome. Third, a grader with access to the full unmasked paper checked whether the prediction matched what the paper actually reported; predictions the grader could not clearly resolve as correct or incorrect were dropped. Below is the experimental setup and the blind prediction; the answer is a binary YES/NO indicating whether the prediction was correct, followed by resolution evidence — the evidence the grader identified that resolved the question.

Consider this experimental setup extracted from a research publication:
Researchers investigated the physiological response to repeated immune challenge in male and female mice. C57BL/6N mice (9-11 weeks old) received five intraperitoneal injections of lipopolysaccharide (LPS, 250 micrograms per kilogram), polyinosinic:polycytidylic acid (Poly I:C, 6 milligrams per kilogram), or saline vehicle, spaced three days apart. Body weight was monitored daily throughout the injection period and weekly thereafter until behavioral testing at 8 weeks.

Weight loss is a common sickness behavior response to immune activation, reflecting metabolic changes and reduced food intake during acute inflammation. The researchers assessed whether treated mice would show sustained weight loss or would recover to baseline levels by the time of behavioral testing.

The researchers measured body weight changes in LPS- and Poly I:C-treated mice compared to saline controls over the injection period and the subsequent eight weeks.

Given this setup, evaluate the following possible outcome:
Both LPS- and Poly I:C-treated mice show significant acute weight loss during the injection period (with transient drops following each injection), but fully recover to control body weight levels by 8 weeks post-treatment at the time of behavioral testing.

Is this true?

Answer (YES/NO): YES